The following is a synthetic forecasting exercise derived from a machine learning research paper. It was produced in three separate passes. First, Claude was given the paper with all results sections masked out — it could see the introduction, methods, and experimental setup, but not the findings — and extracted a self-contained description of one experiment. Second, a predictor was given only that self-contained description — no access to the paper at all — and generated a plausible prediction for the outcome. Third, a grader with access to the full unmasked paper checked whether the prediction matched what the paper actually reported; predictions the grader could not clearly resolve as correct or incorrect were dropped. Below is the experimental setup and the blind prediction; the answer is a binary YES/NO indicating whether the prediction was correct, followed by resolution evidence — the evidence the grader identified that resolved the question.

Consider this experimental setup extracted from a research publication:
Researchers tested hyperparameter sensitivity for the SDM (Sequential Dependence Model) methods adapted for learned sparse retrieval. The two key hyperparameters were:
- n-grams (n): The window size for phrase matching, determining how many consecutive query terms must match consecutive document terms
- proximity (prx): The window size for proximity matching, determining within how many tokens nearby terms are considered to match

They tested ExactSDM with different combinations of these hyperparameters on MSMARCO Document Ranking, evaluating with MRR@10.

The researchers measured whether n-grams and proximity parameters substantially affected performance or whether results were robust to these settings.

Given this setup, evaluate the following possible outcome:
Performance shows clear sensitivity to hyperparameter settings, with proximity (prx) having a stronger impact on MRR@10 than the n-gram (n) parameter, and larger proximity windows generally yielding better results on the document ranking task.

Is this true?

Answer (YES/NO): NO